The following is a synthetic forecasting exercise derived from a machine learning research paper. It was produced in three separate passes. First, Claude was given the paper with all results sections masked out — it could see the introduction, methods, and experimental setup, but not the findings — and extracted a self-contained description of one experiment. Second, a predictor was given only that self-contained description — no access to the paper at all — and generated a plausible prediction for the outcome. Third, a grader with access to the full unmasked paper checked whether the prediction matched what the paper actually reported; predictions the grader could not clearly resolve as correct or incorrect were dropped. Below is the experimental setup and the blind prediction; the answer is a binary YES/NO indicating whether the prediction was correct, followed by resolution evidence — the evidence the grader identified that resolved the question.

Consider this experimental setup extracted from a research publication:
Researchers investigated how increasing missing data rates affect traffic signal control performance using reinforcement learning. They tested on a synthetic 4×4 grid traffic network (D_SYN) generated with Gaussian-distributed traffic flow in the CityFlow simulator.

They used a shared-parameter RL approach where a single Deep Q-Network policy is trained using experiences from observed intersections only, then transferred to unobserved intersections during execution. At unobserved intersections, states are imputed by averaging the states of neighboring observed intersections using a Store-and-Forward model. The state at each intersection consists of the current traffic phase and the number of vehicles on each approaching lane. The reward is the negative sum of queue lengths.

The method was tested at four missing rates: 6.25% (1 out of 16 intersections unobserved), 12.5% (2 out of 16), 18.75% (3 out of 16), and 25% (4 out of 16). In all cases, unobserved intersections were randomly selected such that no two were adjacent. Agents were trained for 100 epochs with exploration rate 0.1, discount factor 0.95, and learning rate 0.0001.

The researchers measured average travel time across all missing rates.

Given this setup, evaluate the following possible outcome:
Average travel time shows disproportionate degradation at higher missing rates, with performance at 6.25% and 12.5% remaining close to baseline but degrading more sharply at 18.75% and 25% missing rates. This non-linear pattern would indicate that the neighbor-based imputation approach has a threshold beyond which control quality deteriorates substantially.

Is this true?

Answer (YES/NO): NO